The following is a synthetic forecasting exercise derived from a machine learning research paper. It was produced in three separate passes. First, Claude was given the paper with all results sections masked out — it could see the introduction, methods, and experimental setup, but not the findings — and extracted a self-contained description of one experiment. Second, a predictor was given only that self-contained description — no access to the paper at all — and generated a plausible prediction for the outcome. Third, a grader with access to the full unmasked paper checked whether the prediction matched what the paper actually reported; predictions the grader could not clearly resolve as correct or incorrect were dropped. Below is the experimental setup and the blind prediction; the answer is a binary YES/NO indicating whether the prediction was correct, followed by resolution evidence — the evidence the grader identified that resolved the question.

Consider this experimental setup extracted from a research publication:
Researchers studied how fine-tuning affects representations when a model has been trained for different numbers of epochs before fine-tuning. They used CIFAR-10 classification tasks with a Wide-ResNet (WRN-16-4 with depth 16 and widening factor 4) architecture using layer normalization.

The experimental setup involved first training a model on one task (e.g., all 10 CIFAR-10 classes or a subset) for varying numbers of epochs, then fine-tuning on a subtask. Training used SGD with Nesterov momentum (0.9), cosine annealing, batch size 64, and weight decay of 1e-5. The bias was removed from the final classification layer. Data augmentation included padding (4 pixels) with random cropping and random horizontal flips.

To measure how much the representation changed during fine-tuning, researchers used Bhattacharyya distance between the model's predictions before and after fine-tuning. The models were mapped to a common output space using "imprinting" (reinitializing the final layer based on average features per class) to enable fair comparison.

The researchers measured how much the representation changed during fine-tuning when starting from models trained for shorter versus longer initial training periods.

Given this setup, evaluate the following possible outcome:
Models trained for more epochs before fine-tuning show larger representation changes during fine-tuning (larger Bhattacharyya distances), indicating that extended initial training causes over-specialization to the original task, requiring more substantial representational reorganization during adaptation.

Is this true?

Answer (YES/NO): NO